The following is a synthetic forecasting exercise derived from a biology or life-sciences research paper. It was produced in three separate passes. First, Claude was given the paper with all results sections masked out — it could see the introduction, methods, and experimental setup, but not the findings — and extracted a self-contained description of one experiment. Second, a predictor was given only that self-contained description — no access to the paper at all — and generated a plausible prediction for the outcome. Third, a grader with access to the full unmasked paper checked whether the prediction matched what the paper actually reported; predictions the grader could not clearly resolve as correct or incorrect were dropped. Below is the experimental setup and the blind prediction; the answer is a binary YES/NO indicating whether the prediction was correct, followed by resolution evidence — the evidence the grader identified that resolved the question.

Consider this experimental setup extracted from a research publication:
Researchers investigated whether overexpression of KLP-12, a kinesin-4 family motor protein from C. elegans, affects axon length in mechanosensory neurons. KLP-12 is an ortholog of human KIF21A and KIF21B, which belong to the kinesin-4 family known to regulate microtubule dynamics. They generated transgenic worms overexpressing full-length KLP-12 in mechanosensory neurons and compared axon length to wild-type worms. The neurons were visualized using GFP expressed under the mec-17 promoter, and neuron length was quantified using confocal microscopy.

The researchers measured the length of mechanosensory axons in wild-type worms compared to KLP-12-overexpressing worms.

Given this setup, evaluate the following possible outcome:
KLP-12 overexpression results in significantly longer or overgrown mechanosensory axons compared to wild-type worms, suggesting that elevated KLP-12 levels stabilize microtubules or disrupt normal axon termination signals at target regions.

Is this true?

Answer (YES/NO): NO